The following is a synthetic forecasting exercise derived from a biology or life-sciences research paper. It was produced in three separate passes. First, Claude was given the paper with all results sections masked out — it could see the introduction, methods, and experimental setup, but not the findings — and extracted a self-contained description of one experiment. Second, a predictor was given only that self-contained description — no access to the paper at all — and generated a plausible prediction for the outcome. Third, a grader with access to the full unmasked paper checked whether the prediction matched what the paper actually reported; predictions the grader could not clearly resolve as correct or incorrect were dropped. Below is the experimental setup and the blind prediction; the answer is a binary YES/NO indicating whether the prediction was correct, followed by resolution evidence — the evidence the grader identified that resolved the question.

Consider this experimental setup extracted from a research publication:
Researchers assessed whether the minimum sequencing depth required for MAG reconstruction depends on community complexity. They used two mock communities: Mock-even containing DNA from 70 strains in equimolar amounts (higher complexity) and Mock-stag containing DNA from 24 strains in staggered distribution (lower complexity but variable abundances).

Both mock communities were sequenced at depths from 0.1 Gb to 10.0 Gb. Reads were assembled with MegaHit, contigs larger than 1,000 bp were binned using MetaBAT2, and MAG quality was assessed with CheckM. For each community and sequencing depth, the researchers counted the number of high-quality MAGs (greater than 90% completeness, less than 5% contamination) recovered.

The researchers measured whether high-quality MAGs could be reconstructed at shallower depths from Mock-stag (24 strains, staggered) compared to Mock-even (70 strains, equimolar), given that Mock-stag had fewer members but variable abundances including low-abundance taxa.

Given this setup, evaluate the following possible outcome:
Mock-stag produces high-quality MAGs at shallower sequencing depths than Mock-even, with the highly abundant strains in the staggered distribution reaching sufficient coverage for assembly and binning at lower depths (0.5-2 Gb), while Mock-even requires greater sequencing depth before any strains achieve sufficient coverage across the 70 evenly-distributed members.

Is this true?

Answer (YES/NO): YES